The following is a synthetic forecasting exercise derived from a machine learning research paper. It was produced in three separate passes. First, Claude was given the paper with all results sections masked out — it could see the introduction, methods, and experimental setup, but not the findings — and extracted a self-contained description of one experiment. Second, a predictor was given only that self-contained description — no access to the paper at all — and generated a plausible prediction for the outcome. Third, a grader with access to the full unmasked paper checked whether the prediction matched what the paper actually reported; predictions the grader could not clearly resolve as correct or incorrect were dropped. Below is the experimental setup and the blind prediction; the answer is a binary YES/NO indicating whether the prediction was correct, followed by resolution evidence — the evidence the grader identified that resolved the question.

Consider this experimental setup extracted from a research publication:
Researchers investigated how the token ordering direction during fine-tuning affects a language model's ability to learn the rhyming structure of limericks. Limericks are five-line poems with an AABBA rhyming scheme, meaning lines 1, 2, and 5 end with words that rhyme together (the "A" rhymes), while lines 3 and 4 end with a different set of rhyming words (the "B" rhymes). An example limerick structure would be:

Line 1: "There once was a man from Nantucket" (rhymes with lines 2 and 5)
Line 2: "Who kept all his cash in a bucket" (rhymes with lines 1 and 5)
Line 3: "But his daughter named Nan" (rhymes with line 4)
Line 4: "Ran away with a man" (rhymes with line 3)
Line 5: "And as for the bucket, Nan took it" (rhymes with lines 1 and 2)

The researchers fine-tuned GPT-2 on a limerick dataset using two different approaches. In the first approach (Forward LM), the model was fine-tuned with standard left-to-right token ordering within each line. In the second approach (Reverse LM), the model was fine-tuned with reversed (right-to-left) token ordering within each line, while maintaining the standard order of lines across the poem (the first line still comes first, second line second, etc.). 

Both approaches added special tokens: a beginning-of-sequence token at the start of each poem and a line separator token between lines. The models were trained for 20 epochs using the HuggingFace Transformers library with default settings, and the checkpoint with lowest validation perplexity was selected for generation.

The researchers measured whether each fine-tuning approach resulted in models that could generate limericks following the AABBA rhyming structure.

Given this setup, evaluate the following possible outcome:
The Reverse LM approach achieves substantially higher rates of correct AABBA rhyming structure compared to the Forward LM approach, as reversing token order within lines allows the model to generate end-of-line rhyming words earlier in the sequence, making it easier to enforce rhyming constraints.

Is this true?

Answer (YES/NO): YES